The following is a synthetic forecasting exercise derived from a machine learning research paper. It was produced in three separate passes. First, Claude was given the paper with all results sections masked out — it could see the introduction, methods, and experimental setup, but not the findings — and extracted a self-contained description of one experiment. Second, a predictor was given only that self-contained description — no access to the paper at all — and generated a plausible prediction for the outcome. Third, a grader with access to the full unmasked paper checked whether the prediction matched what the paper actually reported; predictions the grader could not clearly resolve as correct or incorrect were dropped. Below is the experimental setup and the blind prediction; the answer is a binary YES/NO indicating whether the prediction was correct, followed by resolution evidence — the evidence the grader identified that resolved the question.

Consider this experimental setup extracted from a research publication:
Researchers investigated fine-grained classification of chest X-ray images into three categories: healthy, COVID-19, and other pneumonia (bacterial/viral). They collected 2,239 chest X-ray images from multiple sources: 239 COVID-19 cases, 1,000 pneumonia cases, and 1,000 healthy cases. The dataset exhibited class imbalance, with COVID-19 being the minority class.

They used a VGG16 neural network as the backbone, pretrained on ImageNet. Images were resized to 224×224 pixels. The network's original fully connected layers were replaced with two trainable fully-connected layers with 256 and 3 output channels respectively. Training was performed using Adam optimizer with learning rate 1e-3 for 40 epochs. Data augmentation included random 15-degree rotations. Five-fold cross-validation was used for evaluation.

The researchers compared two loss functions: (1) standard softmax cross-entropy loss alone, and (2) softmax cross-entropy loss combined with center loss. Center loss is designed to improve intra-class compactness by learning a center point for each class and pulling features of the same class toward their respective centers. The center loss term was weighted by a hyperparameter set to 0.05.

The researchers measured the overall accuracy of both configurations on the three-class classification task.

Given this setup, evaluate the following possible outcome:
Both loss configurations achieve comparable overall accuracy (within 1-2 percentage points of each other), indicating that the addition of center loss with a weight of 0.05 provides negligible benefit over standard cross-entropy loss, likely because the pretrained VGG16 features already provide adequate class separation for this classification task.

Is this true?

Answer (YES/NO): NO